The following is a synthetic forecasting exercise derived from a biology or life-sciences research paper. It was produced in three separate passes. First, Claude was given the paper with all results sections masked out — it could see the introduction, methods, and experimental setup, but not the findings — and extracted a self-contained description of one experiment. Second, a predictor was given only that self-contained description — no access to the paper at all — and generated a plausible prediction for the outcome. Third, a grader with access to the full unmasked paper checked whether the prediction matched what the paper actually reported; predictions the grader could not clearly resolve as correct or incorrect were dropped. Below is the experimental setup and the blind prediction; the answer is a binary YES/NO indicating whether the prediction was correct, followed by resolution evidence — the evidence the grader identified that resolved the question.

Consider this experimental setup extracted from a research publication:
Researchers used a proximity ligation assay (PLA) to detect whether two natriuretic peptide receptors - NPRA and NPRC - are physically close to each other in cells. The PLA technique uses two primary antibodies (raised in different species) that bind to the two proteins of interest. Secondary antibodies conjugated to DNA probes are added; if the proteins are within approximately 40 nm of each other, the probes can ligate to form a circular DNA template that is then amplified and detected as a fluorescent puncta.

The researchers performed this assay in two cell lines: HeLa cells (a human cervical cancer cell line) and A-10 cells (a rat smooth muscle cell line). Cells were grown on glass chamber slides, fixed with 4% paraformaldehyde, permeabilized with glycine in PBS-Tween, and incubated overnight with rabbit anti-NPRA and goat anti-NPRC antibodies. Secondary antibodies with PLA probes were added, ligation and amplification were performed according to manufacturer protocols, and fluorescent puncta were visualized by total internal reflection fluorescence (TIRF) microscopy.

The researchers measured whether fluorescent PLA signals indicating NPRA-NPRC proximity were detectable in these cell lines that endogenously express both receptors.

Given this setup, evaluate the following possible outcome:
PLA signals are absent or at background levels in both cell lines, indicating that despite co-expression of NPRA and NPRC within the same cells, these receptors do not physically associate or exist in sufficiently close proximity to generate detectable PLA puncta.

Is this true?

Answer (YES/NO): NO